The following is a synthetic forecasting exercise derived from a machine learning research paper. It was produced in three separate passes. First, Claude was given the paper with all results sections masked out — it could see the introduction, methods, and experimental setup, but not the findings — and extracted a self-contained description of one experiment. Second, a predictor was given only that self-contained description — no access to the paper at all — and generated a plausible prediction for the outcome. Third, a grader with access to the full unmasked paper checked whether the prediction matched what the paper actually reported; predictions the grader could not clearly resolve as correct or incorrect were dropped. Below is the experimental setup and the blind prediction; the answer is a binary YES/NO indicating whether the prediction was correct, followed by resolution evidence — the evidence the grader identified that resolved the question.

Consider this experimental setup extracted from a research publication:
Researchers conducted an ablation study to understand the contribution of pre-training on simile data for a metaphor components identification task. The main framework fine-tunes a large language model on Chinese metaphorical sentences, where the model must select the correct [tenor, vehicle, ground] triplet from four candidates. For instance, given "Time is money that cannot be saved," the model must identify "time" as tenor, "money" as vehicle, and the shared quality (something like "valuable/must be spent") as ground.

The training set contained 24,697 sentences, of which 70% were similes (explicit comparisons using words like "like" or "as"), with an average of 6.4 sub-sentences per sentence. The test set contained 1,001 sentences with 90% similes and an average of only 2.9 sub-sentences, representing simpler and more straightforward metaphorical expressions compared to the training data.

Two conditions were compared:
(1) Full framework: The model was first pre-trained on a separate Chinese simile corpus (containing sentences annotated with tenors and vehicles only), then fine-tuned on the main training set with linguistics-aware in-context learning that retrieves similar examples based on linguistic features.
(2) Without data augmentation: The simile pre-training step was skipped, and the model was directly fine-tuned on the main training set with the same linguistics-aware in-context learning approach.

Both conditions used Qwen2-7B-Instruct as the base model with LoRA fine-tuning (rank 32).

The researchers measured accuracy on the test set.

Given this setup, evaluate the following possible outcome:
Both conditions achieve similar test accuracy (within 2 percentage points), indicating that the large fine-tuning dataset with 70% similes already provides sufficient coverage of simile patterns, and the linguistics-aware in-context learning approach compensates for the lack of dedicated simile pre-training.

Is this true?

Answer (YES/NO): YES